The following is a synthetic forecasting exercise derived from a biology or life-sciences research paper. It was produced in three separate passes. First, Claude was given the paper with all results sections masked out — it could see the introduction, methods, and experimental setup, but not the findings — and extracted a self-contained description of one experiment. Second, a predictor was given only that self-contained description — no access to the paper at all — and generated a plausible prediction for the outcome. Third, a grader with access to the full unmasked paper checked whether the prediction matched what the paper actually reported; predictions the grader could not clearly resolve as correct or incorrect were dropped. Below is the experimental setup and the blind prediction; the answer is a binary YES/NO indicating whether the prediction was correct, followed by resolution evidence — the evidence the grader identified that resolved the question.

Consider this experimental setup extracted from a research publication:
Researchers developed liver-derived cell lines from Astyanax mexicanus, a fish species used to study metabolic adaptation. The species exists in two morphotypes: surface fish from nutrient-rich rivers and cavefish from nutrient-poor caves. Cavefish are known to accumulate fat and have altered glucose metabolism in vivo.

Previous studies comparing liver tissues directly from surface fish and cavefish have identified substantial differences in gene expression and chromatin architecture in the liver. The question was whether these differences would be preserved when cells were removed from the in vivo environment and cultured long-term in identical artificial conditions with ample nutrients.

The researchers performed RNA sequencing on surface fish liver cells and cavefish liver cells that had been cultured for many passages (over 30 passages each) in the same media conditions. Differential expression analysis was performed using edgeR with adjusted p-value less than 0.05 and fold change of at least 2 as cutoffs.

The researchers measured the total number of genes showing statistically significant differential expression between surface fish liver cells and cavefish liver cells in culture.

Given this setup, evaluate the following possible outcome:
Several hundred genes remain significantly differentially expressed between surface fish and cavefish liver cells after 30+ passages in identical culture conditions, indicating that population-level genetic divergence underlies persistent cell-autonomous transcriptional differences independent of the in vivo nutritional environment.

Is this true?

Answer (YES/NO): NO